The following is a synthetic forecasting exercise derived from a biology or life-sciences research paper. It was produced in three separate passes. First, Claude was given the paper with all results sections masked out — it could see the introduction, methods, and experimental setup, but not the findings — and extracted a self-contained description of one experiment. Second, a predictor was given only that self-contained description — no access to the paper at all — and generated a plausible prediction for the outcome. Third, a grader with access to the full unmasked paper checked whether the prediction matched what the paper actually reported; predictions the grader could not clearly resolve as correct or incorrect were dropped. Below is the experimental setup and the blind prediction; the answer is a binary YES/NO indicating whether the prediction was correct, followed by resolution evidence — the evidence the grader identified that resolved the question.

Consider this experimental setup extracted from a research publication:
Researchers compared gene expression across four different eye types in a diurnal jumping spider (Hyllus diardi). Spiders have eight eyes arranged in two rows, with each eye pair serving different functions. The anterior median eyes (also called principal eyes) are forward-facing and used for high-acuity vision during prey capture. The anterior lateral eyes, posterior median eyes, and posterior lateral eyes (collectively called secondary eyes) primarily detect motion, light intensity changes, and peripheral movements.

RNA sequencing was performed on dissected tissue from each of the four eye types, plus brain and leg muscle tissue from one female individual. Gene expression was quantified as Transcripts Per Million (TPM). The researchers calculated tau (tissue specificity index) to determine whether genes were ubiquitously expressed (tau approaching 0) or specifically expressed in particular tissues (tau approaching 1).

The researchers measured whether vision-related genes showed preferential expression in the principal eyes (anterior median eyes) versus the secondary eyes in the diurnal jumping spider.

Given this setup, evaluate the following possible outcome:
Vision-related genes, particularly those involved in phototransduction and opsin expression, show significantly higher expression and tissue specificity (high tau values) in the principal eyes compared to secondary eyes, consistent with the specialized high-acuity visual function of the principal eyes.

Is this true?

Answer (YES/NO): NO